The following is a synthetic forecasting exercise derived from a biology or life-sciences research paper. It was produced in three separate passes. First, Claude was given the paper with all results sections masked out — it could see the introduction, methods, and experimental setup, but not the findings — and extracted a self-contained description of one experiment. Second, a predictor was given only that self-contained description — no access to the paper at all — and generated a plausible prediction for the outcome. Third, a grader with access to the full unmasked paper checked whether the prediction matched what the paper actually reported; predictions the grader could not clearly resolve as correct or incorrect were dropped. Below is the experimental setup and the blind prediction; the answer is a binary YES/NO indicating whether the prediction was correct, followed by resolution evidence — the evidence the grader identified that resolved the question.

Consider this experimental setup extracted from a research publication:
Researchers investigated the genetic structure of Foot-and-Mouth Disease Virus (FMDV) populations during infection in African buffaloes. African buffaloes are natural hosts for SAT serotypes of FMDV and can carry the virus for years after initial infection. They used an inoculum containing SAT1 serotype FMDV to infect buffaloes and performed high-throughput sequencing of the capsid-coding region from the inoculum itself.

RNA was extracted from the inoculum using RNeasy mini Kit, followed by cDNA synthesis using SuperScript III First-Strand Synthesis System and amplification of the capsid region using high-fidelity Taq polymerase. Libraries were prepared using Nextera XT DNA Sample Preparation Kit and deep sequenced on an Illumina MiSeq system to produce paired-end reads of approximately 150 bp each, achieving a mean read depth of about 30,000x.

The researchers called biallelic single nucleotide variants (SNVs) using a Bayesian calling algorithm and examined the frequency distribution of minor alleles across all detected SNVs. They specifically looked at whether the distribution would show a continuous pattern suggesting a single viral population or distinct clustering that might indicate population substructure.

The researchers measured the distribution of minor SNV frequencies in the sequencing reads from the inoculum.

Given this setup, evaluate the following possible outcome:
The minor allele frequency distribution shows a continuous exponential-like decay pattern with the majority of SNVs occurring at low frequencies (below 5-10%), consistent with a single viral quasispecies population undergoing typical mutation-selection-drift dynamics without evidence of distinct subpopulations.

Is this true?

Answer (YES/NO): NO